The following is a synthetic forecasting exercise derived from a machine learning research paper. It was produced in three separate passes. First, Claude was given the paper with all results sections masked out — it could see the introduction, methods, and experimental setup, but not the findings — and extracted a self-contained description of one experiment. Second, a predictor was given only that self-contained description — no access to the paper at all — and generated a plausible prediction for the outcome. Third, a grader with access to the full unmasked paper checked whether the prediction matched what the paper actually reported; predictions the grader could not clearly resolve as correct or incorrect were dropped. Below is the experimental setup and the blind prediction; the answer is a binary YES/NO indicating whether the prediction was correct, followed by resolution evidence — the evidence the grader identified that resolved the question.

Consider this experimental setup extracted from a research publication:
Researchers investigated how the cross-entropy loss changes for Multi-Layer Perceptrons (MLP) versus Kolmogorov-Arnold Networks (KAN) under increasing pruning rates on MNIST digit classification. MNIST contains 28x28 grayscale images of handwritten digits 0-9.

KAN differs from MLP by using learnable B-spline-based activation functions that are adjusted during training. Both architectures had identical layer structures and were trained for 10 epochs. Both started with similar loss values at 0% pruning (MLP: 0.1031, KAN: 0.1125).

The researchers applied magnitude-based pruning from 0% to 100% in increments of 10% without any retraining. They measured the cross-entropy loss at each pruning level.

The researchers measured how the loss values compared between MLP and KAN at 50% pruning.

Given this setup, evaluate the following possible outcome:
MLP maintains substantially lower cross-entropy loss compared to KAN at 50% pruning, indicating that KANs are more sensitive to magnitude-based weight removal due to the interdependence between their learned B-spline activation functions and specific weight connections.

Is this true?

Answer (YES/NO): YES